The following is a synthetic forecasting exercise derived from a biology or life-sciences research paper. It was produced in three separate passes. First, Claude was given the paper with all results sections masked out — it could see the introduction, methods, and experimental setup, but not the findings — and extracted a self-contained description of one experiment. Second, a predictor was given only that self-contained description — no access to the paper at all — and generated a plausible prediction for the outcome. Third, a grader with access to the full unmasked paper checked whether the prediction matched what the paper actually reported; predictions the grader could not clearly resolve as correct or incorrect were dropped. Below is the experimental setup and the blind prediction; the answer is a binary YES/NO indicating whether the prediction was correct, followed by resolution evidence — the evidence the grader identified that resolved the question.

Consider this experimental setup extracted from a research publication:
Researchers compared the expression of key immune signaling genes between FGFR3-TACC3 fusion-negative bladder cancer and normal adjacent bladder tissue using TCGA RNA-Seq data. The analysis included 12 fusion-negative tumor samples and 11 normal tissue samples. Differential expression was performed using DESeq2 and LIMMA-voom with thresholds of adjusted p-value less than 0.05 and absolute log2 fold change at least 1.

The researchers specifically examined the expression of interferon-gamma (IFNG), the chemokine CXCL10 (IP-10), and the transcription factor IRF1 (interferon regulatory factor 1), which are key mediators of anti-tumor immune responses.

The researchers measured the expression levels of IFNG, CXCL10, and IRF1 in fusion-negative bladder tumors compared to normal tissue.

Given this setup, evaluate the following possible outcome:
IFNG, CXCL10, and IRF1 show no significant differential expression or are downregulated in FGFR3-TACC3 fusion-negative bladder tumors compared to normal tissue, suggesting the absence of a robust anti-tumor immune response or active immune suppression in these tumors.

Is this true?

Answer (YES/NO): NO